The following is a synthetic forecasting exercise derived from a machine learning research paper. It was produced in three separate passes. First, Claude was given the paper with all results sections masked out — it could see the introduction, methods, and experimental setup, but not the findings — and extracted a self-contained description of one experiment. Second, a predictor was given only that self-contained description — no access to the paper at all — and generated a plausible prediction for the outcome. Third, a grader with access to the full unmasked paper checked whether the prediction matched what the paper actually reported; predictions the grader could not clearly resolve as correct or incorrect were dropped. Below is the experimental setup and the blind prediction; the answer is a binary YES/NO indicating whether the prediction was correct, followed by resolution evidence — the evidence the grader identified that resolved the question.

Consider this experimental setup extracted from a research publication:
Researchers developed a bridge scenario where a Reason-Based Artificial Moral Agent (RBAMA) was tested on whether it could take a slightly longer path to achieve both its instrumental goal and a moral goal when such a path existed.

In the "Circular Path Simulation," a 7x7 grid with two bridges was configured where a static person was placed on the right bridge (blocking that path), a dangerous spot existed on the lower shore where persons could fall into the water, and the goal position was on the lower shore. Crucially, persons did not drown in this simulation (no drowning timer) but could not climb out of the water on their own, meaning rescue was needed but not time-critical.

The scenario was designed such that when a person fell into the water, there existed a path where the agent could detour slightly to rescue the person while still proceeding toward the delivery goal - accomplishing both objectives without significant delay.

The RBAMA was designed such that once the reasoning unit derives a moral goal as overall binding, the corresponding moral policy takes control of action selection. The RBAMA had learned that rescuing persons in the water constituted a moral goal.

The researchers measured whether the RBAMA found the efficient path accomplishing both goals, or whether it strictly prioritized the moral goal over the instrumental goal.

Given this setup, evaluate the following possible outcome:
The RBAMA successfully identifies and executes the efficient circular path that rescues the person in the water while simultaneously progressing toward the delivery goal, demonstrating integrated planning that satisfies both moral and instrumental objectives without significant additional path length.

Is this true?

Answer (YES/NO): NO